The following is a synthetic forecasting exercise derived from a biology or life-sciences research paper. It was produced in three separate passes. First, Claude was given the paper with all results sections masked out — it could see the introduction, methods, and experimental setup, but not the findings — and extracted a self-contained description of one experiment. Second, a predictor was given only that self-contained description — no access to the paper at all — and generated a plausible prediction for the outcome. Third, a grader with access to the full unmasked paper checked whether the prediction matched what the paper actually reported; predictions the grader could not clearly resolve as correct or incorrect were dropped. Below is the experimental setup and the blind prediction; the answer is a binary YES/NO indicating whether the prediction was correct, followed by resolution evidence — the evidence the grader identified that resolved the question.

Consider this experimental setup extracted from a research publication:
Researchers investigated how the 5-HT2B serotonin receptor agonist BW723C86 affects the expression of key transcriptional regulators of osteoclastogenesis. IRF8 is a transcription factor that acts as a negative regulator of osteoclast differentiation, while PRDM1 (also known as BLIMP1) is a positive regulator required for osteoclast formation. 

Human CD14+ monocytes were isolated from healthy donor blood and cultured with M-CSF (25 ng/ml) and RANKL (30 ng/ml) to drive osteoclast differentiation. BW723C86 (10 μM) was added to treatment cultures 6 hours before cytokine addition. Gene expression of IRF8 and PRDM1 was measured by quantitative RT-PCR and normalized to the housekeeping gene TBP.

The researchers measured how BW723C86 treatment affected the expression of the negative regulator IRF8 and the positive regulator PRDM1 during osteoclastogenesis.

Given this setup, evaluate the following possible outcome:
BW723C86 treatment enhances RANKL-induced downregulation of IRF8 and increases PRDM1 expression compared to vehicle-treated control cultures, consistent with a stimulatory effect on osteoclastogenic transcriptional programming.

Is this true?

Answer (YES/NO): NO